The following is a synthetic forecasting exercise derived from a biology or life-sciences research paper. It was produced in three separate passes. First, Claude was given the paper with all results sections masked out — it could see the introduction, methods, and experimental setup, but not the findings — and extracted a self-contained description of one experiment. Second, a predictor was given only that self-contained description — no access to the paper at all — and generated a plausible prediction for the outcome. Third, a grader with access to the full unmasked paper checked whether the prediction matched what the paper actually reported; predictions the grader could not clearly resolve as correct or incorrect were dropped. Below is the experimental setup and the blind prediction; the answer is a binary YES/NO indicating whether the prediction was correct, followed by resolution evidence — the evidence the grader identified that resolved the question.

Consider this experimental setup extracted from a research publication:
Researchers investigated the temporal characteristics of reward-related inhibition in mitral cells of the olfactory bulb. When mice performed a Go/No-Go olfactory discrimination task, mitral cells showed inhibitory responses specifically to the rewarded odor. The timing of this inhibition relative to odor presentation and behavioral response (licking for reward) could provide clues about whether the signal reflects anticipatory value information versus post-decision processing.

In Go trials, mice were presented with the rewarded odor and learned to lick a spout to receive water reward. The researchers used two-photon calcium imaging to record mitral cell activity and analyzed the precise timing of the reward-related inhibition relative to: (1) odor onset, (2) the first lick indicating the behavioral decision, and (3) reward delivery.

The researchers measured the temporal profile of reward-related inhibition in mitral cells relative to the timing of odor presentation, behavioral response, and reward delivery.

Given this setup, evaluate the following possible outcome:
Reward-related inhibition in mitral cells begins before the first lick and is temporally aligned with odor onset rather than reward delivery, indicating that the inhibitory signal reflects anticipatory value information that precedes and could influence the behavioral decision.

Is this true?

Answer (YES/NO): NO